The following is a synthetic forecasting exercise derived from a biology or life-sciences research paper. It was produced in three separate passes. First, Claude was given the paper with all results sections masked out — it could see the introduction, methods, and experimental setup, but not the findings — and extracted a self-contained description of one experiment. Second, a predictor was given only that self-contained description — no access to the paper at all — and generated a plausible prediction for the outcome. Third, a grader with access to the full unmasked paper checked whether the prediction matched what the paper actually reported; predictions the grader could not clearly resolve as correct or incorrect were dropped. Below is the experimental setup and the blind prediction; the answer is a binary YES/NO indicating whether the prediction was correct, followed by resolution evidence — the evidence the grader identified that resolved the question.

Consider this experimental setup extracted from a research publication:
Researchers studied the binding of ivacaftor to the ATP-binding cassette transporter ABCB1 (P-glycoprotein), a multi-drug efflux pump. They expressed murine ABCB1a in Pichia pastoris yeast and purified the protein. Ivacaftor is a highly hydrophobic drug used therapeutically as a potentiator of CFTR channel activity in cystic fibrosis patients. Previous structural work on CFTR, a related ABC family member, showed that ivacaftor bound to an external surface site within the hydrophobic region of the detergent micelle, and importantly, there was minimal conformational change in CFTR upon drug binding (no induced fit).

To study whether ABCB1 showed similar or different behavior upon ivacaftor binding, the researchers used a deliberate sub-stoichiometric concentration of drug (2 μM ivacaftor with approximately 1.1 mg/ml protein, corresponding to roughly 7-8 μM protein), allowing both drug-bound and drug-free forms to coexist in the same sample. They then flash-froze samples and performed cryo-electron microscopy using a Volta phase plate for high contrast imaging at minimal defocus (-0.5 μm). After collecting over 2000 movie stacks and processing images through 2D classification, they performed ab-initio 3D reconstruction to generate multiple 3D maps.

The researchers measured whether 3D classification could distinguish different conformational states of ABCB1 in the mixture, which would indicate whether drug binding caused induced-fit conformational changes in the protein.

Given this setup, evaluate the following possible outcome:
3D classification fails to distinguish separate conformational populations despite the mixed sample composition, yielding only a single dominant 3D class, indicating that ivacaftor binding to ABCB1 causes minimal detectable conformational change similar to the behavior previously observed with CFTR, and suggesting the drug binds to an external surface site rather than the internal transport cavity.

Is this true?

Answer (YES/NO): NO